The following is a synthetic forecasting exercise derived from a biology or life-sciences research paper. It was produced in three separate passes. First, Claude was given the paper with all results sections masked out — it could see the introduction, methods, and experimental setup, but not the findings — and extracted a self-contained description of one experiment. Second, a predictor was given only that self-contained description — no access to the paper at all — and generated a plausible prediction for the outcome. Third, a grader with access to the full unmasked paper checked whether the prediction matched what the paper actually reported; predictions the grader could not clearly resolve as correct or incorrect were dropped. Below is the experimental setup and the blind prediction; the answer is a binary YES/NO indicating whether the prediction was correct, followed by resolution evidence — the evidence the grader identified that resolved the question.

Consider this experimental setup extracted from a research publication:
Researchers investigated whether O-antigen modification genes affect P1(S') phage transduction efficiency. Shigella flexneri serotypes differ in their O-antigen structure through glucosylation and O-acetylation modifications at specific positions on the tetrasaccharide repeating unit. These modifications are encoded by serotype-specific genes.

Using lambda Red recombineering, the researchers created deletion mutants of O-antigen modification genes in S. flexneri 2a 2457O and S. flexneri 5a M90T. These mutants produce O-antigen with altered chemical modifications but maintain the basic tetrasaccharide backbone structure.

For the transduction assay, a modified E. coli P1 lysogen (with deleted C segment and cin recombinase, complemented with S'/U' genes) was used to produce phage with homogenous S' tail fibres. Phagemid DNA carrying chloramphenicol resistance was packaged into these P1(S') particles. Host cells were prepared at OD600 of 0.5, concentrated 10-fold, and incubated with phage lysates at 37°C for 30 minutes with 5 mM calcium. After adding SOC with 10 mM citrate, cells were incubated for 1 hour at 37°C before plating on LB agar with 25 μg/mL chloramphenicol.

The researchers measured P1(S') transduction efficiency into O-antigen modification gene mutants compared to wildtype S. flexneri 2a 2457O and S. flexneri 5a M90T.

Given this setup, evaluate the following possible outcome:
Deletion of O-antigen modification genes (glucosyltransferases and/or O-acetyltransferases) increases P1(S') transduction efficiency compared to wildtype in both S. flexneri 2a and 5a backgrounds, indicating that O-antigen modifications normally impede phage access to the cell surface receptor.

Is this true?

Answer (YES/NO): NO